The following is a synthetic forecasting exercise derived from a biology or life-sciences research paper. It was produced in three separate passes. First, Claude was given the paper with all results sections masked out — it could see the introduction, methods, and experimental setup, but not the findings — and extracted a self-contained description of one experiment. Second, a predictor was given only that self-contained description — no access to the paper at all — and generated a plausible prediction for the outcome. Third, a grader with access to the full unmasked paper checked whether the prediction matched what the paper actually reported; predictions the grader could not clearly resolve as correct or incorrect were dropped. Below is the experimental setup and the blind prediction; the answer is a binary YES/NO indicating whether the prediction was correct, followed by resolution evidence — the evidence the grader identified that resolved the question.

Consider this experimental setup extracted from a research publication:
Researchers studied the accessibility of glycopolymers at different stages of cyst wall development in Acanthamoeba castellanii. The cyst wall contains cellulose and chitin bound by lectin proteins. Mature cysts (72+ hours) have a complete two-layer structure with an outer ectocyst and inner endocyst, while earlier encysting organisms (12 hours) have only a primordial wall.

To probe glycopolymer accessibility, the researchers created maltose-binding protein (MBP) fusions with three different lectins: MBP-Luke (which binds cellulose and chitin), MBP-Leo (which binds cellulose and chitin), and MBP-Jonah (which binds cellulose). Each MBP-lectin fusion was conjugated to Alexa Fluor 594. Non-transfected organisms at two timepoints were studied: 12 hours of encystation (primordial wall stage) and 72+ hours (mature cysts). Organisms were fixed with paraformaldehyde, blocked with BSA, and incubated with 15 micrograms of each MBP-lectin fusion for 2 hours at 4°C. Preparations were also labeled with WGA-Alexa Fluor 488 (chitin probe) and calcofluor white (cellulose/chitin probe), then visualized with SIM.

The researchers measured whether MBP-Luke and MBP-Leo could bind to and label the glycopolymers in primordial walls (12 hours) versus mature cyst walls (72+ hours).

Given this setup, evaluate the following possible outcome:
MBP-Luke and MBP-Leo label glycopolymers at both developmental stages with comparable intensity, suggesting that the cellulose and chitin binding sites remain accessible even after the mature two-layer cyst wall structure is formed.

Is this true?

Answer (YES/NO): NO